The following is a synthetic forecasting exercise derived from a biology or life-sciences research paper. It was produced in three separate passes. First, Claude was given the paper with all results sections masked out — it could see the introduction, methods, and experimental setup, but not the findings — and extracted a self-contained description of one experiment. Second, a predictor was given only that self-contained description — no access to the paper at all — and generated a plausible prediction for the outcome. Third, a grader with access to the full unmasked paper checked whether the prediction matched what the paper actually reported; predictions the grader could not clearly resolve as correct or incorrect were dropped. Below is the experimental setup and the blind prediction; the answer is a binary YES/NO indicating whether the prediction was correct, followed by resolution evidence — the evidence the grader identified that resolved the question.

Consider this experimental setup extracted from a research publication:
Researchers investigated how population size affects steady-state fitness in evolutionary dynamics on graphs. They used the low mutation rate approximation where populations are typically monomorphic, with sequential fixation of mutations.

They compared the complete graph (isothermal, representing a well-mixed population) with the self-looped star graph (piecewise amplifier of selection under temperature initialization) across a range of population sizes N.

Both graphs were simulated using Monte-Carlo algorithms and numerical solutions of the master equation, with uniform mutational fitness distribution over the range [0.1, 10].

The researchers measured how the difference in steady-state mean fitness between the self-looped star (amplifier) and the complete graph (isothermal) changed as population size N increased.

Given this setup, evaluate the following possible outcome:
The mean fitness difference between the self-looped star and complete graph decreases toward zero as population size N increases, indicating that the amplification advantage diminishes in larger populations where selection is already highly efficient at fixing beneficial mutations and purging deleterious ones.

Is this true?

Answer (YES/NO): YES